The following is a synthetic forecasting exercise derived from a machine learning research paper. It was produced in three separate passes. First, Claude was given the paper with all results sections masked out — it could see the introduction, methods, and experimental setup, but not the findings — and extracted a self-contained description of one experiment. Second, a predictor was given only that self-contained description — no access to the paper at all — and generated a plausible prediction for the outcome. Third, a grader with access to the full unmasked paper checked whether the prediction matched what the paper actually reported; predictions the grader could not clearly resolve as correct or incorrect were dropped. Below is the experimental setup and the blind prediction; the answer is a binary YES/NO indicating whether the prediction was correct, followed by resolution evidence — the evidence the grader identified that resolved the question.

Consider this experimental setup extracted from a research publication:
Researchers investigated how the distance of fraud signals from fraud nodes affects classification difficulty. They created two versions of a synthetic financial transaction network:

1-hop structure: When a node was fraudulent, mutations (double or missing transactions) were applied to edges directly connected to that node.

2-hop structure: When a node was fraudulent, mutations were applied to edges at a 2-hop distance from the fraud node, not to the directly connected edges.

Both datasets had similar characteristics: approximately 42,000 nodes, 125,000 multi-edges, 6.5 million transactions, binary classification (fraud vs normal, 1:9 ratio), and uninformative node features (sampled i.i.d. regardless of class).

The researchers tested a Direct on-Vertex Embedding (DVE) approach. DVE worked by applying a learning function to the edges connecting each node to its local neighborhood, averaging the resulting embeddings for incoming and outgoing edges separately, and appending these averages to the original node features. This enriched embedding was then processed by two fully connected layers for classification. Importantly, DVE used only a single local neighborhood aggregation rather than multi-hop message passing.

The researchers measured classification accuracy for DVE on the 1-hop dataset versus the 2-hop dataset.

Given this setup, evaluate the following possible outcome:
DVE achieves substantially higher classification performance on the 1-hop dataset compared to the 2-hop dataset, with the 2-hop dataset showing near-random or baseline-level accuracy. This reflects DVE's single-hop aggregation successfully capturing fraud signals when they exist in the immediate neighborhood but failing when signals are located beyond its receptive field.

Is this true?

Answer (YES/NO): NO